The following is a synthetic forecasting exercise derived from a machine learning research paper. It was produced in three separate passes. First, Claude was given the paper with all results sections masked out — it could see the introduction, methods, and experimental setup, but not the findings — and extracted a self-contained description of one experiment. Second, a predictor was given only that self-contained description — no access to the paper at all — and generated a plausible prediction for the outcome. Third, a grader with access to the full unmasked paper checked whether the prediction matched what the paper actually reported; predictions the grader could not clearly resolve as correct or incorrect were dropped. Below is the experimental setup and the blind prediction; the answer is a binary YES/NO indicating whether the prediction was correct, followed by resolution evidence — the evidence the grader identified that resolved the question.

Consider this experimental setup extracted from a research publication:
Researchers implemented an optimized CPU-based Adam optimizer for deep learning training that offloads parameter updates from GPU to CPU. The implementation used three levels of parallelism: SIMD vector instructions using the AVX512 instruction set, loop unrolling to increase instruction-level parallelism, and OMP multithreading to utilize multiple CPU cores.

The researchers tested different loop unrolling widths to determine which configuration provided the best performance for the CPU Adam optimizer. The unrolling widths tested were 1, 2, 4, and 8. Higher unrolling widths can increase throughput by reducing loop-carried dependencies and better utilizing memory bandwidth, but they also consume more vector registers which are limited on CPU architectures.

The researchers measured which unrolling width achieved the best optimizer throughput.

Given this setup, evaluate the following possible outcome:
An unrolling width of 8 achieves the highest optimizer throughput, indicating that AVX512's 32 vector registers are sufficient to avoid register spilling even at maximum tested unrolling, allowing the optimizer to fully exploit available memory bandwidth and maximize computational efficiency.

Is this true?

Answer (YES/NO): YES